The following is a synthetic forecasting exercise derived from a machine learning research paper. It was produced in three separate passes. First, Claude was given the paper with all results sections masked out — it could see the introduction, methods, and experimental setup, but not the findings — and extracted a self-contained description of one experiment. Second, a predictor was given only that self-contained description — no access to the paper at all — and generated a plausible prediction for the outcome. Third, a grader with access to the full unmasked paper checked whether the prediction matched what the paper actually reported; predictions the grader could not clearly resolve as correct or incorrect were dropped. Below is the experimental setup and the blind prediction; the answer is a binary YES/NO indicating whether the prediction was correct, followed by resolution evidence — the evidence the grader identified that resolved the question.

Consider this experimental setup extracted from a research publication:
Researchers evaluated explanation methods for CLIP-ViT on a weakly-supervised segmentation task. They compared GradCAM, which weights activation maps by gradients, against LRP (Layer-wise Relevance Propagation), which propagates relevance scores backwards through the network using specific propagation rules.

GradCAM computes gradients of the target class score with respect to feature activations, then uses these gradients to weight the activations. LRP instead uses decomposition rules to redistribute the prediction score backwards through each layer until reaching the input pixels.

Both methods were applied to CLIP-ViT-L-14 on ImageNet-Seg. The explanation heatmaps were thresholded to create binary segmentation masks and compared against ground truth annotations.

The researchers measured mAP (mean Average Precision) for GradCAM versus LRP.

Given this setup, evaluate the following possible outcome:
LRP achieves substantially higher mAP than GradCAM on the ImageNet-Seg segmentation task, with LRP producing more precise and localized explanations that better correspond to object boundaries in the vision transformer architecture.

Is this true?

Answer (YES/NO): NO